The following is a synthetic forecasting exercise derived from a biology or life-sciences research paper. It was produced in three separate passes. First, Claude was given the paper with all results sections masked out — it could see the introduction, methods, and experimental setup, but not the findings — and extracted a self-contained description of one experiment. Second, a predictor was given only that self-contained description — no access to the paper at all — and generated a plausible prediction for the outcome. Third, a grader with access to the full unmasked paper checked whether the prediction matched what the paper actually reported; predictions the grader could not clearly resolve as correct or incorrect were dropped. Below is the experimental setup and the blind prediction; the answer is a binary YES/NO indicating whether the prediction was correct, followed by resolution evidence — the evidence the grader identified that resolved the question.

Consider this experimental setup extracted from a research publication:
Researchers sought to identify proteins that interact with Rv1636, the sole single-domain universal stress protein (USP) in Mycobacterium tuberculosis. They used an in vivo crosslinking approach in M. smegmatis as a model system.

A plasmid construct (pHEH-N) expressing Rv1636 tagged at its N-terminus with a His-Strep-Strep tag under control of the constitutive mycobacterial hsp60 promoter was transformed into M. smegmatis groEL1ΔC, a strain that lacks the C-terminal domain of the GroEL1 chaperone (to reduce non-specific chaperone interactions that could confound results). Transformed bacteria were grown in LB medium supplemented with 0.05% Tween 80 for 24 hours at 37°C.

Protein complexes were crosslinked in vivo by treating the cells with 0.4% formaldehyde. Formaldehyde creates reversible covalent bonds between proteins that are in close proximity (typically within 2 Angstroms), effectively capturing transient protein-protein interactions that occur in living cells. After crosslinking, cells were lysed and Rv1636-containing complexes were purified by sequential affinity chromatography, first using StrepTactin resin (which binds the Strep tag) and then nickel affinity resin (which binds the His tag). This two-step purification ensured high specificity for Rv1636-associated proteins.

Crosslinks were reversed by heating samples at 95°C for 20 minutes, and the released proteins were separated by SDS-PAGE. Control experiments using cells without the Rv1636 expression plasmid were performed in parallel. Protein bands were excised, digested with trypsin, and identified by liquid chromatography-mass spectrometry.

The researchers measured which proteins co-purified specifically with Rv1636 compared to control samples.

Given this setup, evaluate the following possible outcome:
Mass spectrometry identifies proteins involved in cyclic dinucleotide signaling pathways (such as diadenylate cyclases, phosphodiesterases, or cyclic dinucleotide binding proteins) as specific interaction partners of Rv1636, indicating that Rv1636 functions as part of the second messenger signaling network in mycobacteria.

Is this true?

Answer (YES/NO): NO